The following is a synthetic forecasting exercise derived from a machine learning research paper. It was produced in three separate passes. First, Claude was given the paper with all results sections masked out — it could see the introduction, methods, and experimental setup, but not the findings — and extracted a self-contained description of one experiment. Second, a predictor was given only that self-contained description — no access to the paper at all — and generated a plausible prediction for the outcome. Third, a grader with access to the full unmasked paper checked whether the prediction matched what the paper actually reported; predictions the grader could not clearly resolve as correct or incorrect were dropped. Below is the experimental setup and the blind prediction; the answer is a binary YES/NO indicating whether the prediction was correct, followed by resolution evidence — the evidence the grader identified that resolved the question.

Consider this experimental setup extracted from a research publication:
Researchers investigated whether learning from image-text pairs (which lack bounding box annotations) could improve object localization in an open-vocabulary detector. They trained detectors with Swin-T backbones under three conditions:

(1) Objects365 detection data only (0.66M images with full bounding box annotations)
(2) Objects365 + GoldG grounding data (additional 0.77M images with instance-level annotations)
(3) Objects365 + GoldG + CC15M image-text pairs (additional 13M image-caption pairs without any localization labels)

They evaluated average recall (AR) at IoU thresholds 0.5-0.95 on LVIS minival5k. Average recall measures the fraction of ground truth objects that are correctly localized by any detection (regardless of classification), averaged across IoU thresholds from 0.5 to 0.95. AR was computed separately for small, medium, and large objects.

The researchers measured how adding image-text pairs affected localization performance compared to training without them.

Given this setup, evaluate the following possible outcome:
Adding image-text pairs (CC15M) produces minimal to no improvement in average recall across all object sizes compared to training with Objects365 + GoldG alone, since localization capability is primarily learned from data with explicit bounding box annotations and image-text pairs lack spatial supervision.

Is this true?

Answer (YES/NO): NO